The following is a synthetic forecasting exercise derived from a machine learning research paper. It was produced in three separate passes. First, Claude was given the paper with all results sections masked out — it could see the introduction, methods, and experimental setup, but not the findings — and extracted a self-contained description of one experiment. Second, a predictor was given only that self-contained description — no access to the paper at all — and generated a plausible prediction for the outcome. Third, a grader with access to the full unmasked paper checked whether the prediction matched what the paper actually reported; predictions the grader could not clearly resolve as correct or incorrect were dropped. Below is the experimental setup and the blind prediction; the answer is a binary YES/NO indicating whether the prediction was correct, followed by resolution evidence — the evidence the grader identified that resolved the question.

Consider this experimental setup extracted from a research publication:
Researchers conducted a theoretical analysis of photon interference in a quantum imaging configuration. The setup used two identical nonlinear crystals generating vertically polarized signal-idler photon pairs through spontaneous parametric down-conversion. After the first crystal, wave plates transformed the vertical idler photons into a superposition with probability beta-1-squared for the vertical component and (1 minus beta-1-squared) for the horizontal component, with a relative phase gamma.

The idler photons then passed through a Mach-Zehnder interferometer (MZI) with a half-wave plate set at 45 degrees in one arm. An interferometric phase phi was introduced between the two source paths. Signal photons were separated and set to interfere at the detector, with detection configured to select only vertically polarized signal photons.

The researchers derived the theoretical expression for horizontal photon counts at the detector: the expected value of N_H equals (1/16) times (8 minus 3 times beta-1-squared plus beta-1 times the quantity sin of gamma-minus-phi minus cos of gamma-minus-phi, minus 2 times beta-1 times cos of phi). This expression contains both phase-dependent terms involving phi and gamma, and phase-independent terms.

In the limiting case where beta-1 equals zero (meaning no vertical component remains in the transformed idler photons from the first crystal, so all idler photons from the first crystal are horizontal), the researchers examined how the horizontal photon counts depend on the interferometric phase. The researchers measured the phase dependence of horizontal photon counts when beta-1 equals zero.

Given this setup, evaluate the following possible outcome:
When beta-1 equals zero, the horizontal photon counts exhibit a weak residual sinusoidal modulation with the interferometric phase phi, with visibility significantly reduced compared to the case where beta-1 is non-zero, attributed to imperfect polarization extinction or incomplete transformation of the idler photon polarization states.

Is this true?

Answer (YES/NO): NO